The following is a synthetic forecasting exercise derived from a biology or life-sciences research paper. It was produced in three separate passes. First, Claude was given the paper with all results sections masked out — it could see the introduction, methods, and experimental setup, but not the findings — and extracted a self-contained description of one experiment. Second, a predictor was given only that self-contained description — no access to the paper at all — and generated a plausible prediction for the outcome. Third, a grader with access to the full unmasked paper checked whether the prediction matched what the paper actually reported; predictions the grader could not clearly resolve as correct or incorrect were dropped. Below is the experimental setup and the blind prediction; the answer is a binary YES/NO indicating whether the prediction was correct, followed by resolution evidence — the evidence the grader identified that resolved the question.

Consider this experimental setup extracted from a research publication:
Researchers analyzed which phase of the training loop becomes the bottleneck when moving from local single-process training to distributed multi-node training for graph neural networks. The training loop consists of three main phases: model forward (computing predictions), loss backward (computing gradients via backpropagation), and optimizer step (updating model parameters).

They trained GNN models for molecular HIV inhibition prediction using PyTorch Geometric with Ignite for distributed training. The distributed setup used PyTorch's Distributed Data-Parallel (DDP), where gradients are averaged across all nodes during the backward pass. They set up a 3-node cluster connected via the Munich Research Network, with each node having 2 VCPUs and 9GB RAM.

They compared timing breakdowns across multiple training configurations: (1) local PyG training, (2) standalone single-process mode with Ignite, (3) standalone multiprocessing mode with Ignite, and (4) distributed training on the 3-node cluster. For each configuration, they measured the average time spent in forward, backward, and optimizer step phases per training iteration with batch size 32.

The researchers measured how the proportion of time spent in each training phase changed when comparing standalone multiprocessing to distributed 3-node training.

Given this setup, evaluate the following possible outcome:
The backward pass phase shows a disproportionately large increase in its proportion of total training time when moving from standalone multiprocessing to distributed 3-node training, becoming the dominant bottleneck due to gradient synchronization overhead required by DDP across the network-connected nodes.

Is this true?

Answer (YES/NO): YES